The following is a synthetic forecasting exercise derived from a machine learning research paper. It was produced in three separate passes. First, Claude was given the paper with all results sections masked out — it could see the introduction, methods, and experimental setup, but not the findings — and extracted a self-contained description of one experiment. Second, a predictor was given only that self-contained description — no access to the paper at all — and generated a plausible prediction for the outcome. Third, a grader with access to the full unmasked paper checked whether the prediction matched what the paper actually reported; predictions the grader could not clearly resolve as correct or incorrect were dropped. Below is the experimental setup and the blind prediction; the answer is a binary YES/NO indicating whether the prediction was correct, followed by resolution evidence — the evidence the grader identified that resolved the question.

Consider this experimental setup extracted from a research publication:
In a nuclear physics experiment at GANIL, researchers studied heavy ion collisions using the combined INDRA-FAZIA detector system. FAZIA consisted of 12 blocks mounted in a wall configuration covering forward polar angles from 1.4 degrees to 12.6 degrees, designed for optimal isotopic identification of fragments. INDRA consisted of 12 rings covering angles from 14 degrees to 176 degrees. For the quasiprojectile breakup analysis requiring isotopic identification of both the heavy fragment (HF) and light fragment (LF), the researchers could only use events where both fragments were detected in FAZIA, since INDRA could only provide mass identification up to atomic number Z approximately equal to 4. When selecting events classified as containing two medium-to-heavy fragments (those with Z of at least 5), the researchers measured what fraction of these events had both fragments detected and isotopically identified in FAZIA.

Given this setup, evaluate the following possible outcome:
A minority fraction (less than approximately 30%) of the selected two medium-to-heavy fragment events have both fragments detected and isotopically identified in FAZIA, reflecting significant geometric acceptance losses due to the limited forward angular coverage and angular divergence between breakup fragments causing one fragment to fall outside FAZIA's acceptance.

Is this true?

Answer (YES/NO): NO